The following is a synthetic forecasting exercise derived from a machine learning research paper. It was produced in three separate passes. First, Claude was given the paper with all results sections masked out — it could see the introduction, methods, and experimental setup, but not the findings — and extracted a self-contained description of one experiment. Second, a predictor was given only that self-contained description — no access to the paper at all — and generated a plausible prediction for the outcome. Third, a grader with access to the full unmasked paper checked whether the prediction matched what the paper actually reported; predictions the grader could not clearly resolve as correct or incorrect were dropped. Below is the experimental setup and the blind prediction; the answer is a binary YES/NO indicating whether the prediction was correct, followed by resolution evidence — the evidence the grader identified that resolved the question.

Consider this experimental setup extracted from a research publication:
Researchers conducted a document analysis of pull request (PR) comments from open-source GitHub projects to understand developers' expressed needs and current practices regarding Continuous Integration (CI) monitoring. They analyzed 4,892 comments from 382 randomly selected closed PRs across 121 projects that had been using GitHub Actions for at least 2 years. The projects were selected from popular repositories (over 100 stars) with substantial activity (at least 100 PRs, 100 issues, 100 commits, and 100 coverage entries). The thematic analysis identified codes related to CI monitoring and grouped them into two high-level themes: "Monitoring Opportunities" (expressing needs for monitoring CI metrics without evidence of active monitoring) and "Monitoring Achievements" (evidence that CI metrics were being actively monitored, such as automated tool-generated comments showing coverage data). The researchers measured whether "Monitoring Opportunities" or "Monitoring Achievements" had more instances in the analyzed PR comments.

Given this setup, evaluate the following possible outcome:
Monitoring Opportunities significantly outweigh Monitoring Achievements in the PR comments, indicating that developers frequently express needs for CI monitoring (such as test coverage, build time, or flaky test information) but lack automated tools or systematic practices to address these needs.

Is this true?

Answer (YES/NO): NO